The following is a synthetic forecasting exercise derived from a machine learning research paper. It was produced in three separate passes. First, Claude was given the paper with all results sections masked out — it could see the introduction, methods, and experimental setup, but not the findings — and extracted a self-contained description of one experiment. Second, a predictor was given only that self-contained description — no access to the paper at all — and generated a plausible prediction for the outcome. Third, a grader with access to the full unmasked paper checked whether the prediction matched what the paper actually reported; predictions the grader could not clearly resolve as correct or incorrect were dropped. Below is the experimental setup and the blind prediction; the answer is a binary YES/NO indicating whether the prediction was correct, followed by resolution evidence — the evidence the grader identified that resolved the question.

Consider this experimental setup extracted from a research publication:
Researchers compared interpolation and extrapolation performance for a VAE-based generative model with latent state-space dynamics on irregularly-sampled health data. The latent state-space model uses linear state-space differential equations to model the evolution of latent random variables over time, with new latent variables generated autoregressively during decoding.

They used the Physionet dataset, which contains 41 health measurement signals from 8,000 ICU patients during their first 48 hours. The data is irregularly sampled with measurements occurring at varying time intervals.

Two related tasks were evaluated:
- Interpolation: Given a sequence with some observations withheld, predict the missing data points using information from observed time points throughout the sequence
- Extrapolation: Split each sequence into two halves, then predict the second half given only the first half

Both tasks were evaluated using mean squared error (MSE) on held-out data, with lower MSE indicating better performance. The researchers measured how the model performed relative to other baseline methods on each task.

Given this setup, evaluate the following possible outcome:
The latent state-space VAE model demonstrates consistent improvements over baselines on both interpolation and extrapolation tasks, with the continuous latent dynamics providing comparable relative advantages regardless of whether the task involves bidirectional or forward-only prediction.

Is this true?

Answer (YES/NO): NO